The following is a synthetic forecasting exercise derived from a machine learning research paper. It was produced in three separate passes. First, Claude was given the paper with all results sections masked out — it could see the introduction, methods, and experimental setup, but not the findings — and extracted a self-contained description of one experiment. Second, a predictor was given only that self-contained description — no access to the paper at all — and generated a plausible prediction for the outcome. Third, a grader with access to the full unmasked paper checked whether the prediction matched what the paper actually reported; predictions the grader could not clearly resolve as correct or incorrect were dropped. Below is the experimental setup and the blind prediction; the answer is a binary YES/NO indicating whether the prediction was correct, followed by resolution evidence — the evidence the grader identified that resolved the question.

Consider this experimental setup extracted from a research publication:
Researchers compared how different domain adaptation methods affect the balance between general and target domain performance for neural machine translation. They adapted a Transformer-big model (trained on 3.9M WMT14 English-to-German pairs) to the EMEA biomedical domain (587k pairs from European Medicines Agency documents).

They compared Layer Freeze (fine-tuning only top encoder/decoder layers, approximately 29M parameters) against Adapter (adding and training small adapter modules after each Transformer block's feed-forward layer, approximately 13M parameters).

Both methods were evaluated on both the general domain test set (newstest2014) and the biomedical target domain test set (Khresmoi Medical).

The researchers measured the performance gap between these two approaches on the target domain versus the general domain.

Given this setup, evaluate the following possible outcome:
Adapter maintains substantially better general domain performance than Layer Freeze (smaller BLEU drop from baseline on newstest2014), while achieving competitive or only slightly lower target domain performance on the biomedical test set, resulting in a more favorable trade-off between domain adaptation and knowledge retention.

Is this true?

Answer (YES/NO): NO